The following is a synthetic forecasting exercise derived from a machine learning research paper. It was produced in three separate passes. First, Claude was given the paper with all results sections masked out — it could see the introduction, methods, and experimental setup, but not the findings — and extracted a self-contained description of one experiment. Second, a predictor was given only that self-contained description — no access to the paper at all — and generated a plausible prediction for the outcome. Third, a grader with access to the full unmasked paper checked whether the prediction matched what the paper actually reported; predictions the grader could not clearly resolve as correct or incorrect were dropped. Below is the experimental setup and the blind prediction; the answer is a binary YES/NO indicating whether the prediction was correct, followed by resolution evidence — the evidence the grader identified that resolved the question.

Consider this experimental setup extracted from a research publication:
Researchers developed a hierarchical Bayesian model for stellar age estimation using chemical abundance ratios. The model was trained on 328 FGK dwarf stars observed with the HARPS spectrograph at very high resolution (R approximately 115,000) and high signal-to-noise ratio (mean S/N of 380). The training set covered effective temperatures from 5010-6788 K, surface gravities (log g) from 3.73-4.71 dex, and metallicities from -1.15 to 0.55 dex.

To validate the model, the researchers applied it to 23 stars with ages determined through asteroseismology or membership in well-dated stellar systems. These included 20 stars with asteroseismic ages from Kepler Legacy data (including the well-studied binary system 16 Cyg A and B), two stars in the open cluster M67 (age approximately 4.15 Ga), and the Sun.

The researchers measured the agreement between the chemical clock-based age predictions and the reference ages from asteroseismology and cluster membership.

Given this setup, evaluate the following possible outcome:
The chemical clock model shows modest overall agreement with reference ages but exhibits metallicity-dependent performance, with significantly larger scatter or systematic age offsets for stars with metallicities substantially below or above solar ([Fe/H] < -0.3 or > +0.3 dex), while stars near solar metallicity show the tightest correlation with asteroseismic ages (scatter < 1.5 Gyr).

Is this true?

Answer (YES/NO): NO